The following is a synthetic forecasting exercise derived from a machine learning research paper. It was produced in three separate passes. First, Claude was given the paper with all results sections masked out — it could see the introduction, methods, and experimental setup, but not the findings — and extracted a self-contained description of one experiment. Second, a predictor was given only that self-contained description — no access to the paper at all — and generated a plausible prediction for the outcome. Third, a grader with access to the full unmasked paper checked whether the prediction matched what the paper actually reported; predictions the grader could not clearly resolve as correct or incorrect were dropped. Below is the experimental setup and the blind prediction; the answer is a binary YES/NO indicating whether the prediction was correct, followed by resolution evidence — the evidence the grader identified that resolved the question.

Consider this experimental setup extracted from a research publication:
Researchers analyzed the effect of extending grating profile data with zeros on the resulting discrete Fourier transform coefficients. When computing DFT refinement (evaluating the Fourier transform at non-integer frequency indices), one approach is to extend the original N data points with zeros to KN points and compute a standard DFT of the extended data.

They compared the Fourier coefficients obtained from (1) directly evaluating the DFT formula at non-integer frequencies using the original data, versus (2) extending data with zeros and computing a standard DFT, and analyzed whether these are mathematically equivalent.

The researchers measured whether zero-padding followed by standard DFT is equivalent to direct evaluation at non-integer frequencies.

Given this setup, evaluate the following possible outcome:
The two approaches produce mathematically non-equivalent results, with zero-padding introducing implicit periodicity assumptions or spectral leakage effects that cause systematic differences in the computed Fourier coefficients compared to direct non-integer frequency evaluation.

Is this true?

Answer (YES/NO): NO